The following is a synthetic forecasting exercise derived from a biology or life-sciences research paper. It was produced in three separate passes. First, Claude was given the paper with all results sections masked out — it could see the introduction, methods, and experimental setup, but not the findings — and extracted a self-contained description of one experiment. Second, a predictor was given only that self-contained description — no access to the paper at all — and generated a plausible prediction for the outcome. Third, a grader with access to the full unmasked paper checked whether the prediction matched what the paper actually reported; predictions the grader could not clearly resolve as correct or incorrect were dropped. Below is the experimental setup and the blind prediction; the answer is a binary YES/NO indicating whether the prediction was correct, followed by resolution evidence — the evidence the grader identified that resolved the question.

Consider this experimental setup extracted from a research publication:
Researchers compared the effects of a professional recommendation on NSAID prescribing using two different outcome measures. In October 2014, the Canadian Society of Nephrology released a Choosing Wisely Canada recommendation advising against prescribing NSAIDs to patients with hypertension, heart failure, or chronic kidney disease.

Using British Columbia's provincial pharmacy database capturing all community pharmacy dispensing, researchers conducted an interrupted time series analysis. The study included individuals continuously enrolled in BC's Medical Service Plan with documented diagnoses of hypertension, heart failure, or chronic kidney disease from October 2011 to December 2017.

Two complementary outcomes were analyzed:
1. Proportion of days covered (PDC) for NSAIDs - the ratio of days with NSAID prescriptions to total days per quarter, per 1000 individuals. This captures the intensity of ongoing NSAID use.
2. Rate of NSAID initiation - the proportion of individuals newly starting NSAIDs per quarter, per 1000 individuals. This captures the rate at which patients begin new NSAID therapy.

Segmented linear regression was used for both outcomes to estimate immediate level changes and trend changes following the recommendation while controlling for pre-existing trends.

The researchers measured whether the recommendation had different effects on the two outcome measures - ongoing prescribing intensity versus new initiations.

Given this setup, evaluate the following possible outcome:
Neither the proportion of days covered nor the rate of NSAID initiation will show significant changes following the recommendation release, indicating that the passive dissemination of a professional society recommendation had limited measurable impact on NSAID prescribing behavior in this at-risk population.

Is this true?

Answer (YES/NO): YES